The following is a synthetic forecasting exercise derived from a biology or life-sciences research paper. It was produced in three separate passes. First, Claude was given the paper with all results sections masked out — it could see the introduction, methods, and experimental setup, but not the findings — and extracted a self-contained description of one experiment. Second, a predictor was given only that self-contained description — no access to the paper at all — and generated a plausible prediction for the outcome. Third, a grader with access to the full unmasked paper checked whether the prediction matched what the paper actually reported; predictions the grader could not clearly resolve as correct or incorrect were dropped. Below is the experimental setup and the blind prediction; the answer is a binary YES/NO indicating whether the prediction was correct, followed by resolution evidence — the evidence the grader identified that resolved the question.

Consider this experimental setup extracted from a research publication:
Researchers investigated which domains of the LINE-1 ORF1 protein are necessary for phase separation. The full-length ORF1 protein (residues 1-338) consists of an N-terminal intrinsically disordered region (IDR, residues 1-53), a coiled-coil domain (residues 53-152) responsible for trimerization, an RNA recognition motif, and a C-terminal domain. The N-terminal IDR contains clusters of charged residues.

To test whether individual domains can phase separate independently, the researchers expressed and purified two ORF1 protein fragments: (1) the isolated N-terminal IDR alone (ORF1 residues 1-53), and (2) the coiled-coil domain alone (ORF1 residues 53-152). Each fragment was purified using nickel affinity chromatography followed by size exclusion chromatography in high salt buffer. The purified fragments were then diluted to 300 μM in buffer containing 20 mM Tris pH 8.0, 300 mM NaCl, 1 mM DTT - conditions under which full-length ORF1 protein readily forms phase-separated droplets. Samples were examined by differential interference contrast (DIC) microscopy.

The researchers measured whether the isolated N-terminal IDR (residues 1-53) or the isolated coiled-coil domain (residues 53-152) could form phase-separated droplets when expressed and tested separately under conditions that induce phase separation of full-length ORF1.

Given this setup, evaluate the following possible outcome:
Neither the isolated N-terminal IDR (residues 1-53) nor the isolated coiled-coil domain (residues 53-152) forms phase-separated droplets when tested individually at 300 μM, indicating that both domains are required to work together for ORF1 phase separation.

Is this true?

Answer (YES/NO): YES